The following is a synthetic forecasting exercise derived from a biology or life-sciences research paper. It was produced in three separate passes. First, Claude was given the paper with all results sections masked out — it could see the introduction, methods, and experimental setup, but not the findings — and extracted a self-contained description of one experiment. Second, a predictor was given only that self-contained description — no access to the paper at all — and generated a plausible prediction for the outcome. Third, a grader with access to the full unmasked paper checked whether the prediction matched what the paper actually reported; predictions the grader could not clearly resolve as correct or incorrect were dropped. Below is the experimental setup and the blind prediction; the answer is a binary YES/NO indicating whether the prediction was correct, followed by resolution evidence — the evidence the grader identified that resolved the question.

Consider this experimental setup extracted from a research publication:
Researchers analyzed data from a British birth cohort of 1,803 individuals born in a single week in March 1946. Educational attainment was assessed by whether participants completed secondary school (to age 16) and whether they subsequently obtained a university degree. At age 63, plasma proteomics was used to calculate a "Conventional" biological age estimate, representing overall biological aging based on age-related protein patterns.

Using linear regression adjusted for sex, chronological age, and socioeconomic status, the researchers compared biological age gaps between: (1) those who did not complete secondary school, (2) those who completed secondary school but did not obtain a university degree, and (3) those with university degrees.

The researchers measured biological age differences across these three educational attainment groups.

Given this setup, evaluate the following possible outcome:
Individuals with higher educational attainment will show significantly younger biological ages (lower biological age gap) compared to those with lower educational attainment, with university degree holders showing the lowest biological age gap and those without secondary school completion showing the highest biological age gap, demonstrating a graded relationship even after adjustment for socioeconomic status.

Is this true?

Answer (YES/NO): NO